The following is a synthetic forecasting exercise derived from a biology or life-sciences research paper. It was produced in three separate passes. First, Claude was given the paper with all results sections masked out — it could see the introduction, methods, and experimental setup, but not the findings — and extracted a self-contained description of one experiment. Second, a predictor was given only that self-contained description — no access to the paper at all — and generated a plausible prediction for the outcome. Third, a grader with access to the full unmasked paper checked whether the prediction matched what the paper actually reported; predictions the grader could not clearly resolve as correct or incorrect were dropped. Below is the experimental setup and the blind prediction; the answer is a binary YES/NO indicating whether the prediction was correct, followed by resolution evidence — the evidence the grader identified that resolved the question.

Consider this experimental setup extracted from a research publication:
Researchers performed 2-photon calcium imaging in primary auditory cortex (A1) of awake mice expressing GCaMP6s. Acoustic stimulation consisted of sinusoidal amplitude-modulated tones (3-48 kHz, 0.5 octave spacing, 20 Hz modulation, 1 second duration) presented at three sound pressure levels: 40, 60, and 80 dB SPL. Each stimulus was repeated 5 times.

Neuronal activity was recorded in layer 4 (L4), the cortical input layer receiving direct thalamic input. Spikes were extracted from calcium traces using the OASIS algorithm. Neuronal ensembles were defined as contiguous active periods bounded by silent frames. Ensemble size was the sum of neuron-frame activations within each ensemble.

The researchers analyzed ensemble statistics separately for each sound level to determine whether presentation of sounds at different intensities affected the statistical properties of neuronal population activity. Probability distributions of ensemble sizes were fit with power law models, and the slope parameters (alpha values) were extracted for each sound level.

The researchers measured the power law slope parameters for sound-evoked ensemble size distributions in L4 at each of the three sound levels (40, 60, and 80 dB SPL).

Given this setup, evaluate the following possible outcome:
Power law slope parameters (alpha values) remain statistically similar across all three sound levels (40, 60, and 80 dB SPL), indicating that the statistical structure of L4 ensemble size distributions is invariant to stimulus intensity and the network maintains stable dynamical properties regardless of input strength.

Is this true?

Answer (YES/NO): YES